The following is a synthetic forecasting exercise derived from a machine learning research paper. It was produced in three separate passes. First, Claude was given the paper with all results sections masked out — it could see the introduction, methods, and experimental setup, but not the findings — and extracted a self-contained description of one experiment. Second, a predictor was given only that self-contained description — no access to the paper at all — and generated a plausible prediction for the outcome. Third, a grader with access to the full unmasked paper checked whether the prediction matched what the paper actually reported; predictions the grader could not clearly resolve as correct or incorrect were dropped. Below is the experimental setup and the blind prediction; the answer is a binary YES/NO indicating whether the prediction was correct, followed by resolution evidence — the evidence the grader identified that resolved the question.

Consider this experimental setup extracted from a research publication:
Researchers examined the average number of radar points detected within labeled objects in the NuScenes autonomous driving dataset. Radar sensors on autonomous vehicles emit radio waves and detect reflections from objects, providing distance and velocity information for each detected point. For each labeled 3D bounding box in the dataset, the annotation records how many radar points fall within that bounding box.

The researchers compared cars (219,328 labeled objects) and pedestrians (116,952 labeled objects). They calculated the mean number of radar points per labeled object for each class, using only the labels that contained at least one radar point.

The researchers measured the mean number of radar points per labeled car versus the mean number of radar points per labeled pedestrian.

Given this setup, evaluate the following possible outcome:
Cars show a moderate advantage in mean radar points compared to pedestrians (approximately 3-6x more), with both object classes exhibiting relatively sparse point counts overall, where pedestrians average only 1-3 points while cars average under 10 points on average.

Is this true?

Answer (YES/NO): NO